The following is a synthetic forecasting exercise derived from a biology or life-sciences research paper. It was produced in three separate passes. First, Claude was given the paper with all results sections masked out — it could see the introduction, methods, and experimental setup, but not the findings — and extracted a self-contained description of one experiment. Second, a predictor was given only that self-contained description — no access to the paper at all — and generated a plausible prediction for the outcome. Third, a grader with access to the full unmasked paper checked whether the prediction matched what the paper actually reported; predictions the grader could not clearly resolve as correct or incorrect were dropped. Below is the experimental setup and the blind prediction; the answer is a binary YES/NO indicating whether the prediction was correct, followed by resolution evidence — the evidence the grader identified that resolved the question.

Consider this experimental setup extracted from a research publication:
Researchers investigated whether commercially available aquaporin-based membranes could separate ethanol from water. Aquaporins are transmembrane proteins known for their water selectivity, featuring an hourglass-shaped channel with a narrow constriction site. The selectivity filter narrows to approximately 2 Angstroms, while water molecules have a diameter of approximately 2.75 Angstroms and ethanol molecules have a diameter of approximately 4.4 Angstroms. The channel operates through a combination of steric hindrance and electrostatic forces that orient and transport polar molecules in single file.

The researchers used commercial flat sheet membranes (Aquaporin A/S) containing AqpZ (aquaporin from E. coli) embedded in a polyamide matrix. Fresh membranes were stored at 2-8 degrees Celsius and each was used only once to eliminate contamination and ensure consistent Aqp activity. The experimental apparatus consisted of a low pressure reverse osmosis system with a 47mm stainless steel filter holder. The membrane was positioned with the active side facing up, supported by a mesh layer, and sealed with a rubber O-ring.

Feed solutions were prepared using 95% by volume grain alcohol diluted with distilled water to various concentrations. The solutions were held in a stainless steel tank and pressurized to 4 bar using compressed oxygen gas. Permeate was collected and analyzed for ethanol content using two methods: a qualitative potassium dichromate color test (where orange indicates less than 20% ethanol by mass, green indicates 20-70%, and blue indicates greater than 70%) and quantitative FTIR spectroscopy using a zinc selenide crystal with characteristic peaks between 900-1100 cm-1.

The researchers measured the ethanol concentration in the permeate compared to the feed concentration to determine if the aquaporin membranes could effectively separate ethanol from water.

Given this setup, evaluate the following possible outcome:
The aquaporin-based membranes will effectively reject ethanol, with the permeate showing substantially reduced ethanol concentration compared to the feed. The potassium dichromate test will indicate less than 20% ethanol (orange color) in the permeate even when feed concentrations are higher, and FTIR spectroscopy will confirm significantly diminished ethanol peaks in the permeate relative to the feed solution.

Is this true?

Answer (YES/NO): NO